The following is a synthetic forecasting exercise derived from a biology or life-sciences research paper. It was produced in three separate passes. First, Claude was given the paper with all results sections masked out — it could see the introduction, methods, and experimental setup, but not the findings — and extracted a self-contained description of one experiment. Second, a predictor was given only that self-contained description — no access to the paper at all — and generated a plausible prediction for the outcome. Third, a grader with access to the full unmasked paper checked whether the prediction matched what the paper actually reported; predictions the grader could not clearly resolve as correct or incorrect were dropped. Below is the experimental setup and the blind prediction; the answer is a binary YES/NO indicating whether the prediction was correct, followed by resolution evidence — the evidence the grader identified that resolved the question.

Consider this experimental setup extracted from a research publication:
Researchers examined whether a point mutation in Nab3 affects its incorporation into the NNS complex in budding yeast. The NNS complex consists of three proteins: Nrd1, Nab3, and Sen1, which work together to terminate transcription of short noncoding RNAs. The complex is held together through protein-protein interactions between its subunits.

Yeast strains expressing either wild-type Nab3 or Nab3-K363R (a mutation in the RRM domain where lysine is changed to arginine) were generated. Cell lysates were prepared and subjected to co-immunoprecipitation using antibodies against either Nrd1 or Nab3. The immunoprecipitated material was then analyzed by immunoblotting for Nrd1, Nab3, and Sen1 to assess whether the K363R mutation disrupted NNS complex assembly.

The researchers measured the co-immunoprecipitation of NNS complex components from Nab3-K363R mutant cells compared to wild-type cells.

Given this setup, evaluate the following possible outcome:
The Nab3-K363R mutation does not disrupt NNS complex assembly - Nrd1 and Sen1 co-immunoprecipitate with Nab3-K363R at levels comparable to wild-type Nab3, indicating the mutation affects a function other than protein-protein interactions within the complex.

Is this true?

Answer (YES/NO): YES